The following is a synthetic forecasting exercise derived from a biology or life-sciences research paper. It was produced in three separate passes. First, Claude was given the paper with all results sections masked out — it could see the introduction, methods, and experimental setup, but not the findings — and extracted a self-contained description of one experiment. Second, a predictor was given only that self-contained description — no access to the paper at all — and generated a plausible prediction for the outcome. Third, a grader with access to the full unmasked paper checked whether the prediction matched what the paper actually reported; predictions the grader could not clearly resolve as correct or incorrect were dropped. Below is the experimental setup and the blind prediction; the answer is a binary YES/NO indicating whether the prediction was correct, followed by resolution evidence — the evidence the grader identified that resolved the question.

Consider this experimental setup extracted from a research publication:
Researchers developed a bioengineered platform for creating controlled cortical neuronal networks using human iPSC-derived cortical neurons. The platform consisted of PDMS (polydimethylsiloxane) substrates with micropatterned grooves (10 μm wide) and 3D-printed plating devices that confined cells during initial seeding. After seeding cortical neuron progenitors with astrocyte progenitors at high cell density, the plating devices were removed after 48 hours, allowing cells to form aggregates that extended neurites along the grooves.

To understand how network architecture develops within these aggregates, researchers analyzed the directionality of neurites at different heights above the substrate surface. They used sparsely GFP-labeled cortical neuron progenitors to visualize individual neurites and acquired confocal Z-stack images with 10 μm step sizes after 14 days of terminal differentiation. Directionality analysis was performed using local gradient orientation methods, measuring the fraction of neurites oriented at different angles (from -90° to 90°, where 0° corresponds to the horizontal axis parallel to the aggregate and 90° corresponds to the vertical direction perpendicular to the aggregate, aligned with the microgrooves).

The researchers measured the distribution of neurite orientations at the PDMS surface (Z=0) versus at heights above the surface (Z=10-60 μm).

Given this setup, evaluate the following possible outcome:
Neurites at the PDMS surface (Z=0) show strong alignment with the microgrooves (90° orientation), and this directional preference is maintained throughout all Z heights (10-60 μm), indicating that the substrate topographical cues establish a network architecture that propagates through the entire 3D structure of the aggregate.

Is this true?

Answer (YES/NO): NO